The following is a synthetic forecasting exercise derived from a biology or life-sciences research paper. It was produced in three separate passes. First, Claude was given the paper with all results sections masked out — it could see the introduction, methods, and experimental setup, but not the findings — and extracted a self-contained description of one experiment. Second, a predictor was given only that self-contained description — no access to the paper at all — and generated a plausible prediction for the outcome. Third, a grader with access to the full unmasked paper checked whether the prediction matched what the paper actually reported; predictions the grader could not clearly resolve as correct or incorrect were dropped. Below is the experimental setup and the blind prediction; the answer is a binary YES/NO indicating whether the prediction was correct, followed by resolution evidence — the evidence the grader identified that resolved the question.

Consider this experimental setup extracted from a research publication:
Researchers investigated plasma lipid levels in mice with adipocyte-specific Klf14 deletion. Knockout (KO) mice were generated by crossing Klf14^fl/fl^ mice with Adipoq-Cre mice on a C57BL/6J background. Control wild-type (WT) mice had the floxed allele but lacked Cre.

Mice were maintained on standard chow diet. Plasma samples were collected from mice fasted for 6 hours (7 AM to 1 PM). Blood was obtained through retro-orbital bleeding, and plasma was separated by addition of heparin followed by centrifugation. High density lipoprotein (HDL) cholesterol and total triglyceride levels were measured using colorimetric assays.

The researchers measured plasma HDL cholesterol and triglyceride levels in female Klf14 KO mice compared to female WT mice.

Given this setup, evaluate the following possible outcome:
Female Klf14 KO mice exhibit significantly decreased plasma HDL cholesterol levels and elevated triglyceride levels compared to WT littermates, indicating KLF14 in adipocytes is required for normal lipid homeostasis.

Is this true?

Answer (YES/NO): YES